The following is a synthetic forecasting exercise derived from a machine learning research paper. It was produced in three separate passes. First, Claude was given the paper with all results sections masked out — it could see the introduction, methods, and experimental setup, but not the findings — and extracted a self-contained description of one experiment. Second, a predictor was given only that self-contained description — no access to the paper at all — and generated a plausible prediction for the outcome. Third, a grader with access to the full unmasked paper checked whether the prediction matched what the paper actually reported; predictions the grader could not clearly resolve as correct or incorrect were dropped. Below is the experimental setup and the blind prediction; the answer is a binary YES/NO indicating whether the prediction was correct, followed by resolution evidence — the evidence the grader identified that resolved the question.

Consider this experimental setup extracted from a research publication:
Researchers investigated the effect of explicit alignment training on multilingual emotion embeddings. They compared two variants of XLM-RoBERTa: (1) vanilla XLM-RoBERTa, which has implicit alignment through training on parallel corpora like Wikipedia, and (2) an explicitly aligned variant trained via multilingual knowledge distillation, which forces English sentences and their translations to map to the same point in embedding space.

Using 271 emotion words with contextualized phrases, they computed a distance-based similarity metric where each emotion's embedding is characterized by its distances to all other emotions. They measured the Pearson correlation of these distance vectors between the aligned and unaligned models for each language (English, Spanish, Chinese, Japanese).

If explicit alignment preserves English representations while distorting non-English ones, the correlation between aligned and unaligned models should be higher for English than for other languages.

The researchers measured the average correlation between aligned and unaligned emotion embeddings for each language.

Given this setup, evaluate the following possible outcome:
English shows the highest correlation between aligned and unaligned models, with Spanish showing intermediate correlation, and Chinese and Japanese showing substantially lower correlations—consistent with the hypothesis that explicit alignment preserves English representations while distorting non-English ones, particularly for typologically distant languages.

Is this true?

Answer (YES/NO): NO